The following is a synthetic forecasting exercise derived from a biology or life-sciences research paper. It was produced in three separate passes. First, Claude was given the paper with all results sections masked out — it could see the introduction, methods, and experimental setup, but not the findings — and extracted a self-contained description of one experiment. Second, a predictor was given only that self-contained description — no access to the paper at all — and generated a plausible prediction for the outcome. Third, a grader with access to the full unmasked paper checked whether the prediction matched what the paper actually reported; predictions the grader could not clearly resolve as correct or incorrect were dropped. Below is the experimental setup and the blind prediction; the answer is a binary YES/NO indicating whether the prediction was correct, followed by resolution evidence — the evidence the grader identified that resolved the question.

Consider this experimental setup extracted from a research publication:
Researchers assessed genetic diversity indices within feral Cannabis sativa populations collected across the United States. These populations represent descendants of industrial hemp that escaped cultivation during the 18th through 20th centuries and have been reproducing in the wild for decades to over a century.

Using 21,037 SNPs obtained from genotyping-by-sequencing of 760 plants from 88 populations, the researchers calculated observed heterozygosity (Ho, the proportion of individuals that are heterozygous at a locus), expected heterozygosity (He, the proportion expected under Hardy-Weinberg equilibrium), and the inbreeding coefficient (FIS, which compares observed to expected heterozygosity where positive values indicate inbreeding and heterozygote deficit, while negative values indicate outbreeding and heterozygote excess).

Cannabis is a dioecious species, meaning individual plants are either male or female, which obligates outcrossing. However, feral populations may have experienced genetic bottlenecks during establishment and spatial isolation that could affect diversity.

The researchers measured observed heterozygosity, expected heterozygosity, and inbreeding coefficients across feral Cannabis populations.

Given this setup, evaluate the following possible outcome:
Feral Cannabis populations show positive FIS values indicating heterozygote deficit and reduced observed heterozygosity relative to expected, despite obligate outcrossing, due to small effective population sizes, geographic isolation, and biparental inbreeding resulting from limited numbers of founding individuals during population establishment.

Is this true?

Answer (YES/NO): NO